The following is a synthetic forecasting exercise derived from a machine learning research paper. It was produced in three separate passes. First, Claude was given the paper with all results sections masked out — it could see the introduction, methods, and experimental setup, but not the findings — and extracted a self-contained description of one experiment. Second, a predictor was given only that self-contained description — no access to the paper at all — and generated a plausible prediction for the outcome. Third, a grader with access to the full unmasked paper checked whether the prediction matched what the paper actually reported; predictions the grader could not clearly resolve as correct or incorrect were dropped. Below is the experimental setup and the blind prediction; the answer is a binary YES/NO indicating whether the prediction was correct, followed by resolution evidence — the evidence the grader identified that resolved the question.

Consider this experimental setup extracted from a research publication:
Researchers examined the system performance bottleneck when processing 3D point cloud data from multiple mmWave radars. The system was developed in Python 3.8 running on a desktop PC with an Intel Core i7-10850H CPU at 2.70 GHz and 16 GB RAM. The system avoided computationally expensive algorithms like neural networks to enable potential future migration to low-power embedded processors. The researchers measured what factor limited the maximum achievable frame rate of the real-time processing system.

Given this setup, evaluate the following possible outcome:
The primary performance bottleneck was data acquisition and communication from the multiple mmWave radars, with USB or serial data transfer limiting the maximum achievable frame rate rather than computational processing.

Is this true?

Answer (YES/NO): NO